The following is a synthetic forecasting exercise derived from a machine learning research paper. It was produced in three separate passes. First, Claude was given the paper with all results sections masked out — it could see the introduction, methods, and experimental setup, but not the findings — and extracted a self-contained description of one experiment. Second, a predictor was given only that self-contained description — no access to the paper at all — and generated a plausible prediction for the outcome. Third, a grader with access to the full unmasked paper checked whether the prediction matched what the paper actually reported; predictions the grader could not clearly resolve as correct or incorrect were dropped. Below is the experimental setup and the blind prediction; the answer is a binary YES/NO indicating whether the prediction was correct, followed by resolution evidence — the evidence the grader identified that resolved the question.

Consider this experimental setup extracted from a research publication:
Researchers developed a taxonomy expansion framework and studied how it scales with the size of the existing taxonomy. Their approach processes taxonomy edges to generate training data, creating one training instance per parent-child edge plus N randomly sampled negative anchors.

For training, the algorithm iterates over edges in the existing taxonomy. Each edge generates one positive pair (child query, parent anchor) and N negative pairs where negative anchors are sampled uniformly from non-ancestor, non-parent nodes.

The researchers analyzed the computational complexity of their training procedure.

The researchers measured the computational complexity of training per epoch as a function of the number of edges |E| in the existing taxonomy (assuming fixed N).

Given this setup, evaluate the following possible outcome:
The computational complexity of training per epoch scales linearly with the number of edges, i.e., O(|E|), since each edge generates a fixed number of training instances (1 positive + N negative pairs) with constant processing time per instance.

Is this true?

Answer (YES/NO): YES